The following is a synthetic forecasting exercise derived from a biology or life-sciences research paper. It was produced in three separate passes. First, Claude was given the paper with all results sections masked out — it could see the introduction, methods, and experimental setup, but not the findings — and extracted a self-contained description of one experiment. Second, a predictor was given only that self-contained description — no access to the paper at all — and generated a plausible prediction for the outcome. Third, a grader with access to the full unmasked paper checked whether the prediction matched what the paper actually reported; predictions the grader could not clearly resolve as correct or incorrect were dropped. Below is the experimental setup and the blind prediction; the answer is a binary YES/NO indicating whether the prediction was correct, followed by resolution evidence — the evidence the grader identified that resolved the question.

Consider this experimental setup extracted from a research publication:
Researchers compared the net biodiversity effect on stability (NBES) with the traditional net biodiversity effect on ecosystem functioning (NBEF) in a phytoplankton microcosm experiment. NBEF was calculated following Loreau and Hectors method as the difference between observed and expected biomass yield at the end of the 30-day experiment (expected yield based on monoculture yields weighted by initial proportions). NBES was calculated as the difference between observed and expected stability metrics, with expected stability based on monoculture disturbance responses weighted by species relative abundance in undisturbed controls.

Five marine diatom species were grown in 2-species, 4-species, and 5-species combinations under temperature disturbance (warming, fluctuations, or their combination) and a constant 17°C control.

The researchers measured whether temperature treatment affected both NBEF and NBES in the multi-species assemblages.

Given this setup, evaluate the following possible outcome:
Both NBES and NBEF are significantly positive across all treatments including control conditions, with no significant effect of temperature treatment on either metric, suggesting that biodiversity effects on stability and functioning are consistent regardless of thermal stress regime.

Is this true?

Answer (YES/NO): NO